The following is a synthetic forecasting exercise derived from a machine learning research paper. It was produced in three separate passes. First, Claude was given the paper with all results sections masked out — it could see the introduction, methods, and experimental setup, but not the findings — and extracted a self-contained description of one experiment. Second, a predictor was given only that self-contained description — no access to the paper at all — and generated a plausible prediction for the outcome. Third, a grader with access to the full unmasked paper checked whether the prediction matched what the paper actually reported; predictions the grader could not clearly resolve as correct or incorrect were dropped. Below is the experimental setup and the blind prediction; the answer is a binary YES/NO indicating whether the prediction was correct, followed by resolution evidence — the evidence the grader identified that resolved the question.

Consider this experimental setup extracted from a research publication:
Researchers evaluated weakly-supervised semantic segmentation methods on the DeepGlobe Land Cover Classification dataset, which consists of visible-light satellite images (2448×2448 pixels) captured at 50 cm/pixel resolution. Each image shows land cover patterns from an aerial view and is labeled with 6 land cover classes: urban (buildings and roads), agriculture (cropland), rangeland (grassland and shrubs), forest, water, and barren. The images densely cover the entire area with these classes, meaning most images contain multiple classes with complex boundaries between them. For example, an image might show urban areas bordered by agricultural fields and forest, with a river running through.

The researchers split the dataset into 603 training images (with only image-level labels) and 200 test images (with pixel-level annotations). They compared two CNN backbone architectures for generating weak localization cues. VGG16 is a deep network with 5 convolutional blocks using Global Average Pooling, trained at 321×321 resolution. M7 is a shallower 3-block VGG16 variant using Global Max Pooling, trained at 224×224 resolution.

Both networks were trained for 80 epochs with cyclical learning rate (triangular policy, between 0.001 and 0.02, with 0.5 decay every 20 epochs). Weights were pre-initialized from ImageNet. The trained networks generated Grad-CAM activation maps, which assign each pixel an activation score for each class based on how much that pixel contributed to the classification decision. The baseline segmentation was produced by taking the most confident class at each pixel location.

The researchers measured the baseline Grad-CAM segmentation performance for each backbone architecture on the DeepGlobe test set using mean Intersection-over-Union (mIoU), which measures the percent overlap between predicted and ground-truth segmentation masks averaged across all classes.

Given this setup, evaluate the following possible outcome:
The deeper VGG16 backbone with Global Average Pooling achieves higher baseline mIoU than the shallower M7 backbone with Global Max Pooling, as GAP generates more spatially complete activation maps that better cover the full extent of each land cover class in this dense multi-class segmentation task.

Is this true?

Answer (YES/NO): YES